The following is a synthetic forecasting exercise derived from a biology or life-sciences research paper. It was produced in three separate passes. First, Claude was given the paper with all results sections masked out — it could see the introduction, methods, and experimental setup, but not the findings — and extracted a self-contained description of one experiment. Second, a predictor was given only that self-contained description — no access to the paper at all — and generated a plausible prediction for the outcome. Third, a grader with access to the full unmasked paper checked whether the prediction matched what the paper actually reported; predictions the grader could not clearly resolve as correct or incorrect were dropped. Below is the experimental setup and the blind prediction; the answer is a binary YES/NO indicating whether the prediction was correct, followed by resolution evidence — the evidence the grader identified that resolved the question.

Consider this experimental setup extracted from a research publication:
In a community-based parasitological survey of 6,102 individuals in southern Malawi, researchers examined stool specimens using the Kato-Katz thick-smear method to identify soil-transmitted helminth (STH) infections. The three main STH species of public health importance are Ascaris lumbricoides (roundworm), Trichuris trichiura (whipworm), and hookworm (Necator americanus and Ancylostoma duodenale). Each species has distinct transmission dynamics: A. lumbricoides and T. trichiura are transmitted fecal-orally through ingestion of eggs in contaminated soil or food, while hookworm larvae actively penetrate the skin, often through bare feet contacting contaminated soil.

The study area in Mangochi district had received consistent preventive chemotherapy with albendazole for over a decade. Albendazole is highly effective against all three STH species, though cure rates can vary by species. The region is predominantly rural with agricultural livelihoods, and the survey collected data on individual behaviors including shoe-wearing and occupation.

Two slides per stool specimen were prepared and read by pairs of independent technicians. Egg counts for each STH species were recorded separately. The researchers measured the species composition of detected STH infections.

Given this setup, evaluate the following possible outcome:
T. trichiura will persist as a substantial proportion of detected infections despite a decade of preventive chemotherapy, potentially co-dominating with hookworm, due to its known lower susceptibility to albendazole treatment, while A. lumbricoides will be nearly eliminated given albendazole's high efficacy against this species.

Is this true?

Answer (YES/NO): NO